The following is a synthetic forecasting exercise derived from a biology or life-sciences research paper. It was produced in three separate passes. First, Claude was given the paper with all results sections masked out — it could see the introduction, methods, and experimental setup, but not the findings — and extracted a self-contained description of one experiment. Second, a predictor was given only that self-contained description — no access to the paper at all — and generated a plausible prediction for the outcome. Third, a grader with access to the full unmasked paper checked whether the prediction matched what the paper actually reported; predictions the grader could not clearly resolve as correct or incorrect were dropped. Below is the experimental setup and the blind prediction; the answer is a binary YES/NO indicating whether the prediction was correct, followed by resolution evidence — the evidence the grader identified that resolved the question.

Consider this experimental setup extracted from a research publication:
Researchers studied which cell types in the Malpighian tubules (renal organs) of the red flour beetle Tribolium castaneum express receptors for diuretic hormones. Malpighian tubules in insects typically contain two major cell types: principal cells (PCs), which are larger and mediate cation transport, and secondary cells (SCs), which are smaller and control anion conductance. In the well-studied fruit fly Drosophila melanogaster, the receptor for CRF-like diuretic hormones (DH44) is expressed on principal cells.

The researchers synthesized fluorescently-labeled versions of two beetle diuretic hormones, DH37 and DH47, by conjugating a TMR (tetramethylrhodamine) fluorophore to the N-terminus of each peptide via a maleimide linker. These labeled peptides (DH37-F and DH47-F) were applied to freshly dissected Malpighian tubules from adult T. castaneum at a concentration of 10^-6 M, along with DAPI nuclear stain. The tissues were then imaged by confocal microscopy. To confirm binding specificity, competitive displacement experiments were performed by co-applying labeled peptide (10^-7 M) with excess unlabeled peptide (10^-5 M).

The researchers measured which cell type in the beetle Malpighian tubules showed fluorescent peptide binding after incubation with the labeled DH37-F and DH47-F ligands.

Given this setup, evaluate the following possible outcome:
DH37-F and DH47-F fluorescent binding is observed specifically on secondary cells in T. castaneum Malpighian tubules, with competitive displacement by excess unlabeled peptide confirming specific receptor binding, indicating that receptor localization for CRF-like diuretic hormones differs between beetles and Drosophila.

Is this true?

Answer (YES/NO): YES